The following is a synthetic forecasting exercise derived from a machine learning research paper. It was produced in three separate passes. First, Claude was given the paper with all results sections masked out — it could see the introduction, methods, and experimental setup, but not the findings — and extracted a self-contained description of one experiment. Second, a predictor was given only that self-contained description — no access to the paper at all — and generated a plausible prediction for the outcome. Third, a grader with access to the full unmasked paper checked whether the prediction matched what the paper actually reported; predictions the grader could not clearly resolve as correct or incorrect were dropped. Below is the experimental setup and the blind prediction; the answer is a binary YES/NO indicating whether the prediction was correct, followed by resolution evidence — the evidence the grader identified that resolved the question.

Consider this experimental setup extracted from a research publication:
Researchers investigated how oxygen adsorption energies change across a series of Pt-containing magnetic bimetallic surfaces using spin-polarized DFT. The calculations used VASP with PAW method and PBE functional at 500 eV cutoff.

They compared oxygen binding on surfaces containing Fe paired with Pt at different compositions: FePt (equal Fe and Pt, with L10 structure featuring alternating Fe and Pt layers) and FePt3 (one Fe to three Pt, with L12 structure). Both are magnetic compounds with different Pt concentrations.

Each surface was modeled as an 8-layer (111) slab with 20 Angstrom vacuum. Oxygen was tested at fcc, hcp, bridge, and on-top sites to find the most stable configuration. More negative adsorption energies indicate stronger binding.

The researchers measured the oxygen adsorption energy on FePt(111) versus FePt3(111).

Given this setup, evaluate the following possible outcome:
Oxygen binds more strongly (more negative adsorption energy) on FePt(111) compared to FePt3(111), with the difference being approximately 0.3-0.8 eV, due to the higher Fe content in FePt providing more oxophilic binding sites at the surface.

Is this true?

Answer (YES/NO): YES